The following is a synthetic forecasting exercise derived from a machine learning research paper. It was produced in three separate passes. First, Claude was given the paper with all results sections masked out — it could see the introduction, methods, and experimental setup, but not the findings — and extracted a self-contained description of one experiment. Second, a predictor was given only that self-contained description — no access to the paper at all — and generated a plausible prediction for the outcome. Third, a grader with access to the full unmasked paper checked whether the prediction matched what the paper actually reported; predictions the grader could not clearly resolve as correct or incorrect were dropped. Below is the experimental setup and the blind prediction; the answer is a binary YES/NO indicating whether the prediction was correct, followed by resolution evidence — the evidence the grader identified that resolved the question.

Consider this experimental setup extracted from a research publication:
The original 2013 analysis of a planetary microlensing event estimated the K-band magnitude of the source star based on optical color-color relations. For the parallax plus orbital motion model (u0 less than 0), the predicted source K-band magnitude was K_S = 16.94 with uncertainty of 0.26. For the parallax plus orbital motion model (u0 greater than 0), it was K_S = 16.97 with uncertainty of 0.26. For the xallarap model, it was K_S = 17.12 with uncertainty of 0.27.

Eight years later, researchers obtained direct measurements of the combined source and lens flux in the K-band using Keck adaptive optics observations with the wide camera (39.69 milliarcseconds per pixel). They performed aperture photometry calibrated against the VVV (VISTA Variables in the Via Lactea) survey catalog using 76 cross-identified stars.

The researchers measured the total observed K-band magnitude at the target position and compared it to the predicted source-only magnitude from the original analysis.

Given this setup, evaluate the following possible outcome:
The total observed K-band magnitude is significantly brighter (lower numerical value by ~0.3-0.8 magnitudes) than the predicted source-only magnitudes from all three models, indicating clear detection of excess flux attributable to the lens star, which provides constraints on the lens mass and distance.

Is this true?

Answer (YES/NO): NO